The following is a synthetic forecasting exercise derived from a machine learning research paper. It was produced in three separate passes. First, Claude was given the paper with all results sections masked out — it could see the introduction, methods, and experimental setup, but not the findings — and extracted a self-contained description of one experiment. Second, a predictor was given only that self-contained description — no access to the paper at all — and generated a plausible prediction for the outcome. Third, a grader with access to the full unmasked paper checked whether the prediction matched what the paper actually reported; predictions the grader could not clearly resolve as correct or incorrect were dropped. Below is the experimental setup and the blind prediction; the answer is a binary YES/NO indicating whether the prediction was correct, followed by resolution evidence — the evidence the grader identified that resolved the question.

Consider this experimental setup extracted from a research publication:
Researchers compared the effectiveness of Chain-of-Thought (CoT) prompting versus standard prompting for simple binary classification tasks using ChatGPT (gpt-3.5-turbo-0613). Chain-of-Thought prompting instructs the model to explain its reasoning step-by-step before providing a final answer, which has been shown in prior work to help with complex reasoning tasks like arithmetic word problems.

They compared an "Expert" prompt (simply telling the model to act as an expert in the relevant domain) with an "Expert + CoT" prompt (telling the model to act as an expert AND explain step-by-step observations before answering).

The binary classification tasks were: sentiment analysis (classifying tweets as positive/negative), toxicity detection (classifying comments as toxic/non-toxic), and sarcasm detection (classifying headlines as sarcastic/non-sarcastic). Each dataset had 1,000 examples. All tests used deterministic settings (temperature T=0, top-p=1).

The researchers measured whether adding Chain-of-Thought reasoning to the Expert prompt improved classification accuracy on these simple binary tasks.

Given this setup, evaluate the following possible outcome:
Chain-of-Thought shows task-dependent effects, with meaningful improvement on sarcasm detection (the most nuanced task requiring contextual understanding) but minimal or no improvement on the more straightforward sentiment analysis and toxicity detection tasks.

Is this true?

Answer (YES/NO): NO